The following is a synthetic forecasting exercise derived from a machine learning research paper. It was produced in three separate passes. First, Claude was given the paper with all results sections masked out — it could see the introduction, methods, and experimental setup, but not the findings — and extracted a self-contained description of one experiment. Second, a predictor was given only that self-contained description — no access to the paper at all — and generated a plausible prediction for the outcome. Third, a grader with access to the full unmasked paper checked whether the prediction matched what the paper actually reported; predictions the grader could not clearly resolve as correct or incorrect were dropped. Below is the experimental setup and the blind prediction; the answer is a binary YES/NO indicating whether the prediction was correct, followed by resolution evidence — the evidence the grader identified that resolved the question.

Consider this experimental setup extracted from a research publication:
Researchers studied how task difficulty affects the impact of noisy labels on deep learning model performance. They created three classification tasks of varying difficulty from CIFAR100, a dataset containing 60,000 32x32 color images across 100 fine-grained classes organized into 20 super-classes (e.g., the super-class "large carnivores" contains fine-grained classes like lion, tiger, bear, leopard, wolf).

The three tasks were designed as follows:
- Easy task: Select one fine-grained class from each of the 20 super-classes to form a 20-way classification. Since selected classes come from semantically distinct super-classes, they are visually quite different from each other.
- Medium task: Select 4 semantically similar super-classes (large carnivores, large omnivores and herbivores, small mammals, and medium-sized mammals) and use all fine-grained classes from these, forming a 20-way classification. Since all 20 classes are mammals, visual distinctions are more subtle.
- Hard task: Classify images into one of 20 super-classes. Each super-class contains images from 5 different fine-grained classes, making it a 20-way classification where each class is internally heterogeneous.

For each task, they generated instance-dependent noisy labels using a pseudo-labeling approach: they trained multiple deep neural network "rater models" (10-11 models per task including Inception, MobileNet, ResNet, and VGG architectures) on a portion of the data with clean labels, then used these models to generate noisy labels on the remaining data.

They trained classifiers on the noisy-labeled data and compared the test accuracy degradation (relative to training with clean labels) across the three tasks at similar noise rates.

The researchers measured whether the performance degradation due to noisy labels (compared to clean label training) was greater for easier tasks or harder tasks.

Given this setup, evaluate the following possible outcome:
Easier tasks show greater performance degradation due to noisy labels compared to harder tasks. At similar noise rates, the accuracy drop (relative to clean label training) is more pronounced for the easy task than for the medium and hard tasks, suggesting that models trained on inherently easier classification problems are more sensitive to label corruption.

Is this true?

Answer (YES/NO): YES